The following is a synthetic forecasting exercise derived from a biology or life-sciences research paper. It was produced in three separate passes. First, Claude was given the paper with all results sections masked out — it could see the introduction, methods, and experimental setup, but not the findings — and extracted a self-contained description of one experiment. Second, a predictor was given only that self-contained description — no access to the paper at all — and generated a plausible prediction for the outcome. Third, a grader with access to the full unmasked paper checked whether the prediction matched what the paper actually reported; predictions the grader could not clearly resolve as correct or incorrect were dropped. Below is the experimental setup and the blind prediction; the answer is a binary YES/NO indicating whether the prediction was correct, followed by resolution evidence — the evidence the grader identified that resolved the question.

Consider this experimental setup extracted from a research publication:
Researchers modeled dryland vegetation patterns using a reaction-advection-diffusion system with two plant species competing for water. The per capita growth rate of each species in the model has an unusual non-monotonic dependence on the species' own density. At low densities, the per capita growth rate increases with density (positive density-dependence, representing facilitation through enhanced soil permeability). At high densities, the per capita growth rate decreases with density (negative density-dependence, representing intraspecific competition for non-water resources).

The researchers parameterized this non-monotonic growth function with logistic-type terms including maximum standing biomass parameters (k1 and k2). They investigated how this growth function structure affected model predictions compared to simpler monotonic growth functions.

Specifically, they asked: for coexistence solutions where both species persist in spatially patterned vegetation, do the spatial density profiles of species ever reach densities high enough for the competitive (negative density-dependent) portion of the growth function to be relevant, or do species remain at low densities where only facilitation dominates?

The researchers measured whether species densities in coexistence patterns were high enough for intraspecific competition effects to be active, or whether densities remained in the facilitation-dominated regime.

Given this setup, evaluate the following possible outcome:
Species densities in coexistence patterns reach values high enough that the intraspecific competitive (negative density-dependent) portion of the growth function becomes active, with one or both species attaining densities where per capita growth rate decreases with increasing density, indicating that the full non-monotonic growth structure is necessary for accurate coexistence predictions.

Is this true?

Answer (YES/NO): YES